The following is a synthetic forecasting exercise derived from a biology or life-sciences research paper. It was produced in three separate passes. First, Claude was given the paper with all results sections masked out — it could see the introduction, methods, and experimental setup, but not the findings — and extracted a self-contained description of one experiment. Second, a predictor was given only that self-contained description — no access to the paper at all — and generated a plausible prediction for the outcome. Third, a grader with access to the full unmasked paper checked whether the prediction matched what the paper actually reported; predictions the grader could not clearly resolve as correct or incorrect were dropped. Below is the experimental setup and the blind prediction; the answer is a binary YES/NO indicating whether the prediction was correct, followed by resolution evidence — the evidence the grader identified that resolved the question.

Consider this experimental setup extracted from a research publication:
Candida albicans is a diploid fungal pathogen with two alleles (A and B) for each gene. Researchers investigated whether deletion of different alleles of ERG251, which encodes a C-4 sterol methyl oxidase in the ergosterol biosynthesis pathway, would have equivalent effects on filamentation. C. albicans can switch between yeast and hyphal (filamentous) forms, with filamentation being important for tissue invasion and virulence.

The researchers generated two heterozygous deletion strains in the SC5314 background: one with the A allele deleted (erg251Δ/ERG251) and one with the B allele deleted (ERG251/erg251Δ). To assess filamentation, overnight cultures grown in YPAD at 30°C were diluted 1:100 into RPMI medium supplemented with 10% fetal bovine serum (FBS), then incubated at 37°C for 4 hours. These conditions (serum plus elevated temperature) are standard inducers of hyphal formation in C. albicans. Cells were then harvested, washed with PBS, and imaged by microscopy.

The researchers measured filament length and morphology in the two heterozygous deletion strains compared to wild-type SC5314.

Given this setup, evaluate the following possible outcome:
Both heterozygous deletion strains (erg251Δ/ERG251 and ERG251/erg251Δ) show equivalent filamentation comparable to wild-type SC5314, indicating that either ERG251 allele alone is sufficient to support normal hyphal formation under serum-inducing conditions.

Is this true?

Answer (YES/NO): NO